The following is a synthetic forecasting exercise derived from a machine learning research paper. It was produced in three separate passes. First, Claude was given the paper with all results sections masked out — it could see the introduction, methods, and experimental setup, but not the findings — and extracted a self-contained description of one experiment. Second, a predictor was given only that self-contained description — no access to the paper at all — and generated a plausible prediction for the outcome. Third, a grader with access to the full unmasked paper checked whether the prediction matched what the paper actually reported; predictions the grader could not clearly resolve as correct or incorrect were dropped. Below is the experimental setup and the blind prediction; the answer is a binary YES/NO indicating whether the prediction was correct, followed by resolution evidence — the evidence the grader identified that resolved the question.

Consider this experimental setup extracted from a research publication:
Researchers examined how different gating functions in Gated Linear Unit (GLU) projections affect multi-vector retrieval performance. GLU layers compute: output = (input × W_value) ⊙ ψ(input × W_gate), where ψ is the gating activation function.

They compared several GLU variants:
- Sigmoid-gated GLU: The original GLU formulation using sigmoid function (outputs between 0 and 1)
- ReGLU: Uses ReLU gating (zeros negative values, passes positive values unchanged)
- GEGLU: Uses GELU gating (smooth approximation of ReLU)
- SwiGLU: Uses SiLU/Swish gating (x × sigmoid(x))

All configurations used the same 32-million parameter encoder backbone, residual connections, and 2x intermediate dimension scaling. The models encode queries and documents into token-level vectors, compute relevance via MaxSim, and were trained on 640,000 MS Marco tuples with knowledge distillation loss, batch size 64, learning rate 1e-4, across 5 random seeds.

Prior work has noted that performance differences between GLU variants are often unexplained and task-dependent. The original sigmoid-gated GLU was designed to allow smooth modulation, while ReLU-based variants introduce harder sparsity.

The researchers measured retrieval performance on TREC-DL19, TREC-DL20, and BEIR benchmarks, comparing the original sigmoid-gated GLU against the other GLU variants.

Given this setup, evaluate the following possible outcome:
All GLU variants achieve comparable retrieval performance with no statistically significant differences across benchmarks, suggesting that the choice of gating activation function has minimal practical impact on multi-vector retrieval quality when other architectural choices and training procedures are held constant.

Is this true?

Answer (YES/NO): YES